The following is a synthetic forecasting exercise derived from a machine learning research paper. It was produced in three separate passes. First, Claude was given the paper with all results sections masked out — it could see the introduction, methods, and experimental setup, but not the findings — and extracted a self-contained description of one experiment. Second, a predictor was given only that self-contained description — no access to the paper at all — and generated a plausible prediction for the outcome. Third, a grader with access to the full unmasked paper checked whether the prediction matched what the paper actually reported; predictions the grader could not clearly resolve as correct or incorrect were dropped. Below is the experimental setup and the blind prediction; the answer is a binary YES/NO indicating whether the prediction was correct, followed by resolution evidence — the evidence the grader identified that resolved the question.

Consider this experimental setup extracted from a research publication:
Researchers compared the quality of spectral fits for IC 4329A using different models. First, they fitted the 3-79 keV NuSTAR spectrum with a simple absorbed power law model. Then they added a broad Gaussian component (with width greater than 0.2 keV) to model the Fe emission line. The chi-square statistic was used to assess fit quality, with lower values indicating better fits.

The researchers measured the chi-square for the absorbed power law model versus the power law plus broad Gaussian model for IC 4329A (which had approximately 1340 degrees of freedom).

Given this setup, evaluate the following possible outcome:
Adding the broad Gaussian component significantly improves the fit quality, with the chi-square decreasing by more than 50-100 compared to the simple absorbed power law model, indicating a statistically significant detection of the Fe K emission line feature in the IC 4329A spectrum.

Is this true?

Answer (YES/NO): YES